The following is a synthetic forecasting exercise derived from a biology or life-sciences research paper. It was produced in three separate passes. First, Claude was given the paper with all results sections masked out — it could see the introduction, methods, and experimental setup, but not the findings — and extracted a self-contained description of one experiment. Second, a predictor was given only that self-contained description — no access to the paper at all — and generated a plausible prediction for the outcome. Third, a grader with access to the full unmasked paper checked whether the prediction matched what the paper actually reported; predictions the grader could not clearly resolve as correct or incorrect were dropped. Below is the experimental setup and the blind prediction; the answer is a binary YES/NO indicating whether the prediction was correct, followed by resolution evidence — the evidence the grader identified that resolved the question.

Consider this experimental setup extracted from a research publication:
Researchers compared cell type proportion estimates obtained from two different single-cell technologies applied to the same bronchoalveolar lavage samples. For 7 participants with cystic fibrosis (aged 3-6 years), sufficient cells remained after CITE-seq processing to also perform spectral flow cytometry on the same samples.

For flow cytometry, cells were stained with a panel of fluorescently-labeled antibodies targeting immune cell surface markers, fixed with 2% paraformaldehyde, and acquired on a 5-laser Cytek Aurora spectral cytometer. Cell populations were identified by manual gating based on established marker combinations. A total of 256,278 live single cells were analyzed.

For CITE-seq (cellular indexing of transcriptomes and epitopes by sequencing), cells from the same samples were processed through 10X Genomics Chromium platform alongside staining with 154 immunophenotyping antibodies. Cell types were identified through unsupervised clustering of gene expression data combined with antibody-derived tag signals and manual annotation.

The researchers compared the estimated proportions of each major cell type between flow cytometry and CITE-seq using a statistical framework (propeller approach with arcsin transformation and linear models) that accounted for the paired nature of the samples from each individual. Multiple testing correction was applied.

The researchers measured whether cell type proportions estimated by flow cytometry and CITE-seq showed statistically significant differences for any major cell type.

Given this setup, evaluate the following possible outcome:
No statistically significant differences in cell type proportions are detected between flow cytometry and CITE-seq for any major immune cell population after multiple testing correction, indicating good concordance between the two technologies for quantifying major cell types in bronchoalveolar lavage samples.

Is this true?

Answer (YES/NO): NO